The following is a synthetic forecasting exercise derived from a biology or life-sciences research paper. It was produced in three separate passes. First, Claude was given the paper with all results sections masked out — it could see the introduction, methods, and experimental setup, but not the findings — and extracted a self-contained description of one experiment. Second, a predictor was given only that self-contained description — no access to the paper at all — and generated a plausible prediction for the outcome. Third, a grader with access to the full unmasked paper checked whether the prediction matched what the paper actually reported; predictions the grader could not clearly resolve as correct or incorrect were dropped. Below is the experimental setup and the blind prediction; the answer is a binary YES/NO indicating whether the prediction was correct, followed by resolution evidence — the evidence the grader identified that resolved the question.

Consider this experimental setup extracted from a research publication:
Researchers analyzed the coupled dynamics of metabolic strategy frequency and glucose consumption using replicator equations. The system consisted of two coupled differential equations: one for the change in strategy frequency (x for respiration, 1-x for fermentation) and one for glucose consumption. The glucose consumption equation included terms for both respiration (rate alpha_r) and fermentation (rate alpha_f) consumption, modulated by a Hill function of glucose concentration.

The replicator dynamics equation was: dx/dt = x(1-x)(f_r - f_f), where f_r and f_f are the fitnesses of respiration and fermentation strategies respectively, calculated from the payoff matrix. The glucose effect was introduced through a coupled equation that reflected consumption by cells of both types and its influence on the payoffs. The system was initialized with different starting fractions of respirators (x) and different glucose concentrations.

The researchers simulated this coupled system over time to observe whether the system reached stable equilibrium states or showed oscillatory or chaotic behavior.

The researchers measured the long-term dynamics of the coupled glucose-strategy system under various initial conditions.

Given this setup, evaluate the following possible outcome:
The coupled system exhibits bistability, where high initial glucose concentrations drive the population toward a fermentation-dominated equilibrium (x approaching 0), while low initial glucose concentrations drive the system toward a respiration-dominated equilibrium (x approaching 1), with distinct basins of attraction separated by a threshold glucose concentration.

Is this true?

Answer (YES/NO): NO